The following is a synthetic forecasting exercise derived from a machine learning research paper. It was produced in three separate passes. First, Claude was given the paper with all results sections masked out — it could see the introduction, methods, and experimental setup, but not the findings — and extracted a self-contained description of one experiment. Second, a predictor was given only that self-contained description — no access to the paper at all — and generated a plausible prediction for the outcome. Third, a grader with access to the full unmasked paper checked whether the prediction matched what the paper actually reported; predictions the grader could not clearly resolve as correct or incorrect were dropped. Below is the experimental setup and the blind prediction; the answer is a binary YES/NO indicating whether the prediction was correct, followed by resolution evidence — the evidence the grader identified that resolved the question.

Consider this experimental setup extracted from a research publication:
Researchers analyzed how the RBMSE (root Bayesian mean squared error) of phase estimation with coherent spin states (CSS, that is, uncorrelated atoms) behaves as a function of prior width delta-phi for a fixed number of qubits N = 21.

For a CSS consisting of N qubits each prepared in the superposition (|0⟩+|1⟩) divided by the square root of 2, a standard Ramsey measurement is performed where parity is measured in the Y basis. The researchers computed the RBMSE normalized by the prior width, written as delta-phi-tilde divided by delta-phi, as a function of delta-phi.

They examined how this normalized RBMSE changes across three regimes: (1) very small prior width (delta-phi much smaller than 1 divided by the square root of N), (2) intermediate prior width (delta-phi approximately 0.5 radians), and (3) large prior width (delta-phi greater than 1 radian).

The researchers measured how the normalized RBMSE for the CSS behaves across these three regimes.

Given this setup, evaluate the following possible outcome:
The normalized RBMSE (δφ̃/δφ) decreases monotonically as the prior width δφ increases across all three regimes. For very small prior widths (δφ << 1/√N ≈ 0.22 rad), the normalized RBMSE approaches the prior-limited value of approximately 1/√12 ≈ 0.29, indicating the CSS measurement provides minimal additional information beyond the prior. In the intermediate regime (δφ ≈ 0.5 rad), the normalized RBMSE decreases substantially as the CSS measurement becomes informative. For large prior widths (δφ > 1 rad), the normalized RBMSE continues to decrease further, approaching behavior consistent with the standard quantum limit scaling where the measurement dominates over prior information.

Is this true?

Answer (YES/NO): NO